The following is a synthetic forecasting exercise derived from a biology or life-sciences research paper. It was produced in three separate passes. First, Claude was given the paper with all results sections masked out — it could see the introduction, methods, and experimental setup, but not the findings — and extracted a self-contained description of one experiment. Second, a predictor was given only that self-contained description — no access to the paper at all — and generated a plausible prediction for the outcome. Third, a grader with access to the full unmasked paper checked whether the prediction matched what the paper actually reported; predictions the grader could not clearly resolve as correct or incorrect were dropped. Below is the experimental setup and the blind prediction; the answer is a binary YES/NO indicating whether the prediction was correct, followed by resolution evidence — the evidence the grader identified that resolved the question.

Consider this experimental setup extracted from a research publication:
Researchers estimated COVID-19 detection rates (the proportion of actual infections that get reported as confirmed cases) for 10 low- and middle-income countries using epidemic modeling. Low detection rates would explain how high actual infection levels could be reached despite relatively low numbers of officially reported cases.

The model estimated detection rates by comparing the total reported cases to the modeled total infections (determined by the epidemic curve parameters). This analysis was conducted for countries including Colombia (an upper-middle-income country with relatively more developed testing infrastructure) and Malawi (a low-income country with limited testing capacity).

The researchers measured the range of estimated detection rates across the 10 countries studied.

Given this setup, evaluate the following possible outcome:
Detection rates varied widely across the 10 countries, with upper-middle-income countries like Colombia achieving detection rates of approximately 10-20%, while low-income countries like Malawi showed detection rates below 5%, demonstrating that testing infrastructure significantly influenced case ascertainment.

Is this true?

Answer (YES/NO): NO